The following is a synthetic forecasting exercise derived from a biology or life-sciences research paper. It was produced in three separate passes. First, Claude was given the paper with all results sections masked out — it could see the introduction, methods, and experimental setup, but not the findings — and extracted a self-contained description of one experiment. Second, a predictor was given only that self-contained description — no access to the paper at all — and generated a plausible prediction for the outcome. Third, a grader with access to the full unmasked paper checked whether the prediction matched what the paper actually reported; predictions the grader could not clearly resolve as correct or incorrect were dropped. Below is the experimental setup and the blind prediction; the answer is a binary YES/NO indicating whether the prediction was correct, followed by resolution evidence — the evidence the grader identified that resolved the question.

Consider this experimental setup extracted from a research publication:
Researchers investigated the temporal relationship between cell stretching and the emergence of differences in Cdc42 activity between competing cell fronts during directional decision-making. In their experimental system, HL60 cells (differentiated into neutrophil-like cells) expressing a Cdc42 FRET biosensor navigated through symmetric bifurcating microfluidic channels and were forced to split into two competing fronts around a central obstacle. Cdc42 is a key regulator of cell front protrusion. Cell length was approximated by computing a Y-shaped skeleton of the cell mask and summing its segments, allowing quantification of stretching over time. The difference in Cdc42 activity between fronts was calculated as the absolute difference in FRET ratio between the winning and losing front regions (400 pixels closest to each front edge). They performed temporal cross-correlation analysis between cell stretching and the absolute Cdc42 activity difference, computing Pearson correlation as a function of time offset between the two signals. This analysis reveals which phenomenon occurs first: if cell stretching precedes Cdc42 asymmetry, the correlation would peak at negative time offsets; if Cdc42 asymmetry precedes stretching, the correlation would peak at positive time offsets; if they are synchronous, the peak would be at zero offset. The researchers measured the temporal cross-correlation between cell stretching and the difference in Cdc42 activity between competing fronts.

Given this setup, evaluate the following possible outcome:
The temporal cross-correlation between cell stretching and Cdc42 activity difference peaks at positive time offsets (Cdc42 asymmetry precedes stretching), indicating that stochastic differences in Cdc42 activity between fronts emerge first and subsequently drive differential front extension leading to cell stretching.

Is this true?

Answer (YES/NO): NO